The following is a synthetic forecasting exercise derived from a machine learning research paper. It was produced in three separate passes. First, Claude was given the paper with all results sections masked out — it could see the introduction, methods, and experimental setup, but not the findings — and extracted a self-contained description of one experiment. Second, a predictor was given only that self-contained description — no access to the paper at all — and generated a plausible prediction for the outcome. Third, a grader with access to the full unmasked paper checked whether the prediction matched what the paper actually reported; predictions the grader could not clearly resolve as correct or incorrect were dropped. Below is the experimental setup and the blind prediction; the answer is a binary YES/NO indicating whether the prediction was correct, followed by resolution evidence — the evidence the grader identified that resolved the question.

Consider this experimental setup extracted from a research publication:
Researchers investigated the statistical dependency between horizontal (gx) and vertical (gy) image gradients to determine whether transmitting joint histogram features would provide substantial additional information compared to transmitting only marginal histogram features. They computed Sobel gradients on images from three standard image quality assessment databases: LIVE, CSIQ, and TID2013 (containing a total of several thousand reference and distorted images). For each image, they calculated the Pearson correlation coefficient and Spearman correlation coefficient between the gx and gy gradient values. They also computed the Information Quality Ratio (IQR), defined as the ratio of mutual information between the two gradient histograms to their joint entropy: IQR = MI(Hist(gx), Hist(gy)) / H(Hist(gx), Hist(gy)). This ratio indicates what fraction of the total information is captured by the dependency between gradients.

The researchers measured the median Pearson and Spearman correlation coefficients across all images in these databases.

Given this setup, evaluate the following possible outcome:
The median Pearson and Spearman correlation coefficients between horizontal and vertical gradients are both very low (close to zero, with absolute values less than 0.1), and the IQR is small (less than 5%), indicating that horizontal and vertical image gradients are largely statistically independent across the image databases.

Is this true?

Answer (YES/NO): NO